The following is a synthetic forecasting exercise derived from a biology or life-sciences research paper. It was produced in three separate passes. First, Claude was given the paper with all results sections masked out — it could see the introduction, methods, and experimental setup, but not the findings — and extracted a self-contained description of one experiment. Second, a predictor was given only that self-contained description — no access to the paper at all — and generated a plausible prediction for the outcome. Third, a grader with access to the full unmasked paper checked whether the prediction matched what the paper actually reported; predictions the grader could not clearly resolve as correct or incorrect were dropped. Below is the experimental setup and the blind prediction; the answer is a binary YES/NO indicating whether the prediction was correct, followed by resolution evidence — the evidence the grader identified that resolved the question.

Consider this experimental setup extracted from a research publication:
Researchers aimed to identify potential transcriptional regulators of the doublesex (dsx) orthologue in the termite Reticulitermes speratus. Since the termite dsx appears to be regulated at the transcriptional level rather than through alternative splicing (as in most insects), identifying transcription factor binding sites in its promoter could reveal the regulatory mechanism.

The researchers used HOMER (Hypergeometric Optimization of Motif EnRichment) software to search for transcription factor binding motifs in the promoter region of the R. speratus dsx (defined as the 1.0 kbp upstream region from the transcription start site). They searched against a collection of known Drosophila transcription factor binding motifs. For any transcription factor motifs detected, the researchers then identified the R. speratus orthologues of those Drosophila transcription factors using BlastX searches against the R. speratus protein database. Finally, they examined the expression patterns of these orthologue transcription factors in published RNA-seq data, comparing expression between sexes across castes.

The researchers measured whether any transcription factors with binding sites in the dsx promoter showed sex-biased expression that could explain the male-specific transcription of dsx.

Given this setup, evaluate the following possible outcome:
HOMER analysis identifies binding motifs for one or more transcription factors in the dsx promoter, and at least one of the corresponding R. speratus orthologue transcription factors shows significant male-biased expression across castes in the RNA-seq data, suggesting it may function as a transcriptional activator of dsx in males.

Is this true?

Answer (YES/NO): NO